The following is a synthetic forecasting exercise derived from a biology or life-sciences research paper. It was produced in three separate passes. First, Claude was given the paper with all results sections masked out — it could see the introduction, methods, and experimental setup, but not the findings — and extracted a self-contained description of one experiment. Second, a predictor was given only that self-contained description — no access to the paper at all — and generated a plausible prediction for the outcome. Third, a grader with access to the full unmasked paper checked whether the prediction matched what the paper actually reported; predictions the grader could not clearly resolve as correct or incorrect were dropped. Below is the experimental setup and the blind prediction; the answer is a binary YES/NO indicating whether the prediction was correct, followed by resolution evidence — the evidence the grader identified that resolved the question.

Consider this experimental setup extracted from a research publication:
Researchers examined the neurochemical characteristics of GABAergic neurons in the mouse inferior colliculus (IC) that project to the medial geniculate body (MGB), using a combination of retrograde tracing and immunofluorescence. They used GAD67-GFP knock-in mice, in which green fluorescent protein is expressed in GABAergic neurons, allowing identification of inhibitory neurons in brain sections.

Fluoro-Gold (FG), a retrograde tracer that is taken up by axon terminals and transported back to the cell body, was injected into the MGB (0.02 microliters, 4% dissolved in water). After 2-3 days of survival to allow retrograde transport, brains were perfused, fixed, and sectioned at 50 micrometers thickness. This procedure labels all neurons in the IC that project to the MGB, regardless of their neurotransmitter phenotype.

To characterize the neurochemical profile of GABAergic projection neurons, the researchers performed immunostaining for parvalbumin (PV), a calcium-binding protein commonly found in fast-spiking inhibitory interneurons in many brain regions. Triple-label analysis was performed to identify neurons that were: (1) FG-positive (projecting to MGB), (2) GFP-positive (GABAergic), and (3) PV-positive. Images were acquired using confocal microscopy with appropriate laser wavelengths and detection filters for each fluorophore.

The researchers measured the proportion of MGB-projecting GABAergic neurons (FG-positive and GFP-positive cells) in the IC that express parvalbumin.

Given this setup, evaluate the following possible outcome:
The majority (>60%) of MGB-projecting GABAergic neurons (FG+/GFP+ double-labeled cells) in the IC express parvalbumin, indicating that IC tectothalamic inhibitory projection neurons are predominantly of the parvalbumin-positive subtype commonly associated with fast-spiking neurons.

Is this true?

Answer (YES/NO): YES